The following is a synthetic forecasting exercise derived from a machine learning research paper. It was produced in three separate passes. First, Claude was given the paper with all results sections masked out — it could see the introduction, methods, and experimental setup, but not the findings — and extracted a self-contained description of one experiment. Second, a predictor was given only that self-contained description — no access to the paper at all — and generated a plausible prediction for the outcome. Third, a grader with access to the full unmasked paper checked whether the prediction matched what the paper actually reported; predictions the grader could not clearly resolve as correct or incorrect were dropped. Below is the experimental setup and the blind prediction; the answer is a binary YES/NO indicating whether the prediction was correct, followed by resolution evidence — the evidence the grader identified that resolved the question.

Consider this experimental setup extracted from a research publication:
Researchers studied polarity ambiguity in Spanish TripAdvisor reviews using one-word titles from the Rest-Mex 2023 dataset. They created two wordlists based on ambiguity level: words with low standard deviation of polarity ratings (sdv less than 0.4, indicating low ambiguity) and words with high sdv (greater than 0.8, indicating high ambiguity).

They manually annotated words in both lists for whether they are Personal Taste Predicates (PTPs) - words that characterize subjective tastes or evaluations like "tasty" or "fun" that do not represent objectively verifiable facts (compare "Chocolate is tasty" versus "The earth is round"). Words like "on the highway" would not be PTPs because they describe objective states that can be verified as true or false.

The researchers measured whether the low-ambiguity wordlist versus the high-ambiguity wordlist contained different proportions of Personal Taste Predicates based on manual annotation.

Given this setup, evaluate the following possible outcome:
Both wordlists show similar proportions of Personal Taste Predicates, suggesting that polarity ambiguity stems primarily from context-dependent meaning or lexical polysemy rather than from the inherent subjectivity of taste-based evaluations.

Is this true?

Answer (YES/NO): NO